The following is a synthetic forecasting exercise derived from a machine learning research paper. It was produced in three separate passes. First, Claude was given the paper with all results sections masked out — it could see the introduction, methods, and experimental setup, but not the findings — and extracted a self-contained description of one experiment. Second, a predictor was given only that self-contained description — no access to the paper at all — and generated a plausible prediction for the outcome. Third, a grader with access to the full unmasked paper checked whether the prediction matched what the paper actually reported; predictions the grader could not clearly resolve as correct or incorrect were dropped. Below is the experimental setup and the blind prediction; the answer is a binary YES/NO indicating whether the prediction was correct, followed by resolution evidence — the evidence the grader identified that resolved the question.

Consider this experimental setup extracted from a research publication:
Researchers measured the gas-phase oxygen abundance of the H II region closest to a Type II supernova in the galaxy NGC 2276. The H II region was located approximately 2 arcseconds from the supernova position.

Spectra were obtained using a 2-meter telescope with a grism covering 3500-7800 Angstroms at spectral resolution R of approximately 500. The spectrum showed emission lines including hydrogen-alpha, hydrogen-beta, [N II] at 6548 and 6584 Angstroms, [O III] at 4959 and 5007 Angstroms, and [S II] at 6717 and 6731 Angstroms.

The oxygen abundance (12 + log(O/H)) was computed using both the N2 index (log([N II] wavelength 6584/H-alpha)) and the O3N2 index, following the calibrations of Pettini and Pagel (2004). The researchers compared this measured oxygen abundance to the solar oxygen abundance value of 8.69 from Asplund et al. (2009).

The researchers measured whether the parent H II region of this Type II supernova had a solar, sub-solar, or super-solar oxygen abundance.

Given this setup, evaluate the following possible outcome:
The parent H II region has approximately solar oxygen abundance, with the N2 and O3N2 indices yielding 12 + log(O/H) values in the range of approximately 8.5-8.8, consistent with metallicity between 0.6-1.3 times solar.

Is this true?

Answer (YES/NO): NO